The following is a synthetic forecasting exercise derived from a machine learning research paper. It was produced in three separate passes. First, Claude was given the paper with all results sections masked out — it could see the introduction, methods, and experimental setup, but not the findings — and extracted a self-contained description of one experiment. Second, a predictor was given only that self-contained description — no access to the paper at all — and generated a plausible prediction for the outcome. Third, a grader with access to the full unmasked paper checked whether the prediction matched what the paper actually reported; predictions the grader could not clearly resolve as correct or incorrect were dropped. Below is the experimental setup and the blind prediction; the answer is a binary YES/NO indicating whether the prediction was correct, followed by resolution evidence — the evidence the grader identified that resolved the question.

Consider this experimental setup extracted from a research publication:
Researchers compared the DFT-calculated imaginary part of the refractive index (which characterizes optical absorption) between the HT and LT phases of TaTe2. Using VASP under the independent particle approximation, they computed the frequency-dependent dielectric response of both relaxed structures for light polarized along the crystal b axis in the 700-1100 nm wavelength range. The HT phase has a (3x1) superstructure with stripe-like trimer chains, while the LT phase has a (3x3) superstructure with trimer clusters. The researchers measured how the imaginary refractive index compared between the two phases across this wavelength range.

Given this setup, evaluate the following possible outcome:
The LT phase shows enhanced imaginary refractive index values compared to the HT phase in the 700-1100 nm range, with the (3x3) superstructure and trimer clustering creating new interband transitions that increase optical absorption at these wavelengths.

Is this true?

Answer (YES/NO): YES